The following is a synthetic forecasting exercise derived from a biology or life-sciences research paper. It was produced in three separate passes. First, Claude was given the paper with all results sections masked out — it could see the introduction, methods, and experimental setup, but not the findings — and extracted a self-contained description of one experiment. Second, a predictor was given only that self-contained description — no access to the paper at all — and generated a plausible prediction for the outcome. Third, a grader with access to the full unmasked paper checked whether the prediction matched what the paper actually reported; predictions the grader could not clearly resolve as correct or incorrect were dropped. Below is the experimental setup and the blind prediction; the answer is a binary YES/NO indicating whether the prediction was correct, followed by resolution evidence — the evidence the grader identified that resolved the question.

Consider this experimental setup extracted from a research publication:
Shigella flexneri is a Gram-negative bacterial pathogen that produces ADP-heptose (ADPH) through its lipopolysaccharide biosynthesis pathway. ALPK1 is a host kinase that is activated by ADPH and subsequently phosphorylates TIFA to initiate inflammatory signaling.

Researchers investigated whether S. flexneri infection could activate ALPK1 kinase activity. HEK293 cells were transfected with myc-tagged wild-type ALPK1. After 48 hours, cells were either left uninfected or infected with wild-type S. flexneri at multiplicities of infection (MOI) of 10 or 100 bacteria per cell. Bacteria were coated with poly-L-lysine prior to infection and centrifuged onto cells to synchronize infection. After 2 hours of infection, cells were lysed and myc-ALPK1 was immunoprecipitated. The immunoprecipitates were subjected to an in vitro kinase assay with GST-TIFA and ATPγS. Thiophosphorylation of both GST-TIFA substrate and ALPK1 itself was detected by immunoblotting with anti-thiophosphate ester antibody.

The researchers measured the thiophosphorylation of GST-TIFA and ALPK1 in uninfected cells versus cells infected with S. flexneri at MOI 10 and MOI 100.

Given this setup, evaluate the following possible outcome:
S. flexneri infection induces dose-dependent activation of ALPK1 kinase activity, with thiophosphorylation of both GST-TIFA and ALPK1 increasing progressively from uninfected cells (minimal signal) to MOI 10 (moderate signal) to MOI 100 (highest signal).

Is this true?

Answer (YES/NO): YES